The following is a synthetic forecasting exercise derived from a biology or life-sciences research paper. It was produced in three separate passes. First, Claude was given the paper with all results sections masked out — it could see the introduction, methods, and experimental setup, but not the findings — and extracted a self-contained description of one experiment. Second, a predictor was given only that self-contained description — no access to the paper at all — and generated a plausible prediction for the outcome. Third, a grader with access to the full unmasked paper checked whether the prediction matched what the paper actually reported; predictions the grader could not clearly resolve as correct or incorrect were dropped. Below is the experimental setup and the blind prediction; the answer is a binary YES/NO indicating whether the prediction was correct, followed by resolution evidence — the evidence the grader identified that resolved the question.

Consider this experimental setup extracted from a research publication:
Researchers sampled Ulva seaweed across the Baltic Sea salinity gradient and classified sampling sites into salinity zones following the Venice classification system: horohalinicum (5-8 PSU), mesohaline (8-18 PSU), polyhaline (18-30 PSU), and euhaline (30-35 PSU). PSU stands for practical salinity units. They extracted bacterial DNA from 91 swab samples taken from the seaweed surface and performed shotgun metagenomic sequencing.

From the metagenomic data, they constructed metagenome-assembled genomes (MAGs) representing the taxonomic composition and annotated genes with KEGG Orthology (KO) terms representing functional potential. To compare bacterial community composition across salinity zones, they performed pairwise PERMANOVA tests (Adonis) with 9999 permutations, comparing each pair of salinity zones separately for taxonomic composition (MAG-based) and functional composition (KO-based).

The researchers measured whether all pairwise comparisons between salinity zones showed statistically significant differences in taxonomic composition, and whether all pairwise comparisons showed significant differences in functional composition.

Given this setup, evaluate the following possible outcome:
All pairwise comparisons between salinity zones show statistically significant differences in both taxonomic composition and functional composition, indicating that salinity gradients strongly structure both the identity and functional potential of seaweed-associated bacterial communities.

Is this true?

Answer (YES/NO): NO